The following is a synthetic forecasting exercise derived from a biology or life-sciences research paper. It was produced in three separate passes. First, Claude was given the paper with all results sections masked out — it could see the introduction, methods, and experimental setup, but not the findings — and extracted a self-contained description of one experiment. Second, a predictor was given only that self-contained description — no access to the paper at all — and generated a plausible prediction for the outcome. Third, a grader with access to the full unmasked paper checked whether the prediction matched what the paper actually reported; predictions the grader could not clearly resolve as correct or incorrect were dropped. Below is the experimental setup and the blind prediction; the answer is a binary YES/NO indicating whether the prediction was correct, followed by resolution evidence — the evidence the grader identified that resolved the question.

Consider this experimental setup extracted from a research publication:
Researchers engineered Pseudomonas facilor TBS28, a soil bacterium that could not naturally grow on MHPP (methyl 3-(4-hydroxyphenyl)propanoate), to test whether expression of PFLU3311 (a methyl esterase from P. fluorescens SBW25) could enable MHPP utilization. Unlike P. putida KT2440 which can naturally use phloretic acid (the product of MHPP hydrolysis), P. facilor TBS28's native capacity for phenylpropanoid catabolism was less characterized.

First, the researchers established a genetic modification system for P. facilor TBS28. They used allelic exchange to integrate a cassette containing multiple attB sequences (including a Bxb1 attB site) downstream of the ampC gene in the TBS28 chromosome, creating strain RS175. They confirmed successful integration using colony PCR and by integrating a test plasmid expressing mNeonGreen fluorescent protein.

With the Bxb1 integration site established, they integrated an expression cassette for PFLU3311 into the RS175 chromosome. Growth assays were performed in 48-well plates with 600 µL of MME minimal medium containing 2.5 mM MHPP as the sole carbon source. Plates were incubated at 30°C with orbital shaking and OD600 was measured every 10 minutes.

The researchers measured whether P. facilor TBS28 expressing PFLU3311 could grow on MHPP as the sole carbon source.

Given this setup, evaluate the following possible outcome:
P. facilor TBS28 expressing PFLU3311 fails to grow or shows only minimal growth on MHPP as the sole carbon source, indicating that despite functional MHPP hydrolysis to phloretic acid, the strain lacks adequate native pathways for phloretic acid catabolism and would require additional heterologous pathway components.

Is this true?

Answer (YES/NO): YES